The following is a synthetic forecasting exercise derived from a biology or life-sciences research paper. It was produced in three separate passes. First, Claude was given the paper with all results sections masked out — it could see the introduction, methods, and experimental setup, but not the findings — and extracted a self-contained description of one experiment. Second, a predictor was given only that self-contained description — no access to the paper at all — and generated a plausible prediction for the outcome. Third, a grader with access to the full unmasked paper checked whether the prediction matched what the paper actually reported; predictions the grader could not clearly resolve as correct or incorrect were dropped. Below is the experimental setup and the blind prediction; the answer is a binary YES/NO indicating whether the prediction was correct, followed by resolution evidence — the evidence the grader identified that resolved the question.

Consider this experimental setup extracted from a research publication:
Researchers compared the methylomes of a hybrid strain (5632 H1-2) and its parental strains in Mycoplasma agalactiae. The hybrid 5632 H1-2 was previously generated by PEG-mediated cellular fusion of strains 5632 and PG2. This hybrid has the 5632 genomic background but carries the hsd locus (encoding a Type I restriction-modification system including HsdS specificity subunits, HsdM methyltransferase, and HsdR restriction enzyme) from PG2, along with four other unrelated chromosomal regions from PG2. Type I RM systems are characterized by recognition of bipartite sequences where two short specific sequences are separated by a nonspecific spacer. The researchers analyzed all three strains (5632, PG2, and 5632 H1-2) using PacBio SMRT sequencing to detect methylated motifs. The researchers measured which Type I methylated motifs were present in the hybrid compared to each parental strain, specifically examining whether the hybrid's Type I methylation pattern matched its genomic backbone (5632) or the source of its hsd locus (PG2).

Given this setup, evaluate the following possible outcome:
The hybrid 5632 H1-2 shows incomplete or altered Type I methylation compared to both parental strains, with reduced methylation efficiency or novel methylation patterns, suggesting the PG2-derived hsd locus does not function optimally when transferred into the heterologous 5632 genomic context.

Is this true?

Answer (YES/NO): NO